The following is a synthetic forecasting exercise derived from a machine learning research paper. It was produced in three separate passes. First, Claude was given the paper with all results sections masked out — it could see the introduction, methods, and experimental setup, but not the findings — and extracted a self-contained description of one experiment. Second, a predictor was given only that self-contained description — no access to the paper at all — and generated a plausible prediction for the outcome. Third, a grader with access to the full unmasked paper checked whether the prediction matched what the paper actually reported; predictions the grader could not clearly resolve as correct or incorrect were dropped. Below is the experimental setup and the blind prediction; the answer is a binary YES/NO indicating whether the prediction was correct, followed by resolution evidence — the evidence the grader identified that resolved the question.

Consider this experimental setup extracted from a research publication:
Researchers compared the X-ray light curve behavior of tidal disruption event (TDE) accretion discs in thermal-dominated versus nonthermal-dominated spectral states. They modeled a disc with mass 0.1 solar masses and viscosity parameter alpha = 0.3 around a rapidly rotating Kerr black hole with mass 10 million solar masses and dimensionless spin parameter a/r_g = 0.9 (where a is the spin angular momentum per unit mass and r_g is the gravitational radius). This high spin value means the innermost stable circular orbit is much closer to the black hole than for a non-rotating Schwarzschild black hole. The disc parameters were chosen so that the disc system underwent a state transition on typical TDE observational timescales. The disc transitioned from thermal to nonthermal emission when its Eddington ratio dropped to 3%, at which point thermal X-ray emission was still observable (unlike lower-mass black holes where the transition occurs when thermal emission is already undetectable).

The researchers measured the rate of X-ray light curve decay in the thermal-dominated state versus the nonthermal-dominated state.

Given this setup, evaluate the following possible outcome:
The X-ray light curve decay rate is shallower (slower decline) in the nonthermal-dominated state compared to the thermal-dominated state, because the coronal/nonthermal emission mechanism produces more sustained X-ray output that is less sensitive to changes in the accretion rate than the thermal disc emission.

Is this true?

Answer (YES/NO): YES